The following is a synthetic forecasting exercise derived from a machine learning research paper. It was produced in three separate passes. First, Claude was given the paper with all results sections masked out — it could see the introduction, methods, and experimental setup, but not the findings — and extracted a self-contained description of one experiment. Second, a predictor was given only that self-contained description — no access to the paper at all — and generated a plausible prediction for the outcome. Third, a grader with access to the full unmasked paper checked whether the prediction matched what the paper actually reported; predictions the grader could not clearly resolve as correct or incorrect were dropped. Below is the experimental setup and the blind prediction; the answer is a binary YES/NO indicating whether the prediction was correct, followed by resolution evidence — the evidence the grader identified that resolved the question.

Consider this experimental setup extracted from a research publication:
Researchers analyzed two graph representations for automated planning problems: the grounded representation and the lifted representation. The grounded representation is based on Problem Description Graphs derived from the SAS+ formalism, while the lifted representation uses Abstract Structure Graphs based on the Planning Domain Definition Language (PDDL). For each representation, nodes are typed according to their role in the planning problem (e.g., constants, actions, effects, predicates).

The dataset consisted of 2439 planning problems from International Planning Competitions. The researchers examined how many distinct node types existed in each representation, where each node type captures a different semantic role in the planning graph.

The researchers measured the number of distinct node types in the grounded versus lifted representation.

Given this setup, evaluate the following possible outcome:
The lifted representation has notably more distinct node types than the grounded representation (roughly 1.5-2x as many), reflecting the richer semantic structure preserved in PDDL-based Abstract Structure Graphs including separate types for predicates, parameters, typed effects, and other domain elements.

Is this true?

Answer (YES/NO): NO